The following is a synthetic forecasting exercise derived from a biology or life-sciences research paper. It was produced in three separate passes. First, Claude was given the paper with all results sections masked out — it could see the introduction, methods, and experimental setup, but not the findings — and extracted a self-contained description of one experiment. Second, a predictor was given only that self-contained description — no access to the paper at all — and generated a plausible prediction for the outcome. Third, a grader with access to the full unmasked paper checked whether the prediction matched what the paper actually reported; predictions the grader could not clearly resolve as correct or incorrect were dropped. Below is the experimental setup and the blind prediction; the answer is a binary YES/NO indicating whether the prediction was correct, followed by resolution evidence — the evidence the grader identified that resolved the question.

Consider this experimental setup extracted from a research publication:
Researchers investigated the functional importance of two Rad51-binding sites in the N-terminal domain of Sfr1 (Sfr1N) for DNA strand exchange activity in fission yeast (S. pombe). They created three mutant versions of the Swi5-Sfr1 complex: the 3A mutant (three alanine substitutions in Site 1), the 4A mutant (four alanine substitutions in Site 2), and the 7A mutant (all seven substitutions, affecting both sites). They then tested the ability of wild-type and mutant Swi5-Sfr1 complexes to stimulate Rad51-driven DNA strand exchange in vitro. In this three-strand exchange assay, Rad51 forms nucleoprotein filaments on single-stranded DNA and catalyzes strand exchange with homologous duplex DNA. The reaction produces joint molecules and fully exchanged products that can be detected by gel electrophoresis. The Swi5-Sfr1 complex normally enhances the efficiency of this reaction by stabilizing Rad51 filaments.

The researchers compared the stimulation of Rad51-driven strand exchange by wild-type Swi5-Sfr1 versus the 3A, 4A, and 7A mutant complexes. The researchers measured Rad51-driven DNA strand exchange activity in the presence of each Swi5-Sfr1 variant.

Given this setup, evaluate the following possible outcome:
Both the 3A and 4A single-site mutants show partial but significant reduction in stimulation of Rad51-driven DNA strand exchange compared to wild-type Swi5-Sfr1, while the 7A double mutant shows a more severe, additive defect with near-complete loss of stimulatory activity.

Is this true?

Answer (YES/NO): NO